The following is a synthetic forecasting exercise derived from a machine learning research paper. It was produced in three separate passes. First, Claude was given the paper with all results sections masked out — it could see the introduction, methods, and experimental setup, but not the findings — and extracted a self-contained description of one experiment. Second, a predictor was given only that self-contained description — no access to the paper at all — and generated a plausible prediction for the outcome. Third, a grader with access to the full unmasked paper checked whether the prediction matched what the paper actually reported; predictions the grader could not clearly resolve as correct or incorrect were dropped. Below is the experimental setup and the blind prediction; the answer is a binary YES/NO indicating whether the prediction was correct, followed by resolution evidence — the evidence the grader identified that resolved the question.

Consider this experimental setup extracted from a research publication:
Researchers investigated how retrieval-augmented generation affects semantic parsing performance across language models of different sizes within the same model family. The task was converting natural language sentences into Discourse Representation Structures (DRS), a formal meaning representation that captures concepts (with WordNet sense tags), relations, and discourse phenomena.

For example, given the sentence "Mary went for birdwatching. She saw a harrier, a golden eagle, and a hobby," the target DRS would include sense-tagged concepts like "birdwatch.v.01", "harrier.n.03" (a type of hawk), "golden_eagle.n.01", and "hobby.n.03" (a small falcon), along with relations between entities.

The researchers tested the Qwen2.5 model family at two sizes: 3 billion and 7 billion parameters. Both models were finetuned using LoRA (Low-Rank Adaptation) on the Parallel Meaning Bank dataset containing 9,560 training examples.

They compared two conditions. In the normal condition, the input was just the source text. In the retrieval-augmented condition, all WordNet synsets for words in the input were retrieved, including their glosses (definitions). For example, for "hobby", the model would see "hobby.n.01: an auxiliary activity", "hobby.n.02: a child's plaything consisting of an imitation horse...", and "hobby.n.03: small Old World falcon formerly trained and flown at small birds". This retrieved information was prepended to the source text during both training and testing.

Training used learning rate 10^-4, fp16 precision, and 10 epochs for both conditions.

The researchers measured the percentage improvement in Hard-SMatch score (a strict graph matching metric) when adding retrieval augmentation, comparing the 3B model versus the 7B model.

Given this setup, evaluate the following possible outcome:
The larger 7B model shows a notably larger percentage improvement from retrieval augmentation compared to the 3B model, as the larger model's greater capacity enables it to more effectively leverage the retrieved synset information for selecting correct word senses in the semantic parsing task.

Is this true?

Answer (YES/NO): NO